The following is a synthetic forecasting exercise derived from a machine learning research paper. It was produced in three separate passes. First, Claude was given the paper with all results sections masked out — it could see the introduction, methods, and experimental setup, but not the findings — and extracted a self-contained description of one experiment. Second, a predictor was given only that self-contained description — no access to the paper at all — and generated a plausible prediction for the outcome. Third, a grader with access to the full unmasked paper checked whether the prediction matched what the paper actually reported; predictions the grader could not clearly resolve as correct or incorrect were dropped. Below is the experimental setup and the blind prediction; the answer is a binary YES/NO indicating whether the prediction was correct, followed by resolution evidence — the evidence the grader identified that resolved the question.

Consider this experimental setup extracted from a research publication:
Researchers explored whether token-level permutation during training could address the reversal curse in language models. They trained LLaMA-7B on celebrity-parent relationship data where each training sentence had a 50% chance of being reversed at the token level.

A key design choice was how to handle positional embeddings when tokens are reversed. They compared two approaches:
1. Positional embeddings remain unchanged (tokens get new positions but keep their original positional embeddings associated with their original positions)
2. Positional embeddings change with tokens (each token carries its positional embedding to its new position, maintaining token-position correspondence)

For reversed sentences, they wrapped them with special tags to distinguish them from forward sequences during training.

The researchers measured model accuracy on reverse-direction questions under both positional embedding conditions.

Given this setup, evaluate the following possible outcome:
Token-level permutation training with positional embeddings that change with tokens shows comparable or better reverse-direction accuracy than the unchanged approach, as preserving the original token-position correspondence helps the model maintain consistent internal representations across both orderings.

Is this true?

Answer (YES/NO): NO